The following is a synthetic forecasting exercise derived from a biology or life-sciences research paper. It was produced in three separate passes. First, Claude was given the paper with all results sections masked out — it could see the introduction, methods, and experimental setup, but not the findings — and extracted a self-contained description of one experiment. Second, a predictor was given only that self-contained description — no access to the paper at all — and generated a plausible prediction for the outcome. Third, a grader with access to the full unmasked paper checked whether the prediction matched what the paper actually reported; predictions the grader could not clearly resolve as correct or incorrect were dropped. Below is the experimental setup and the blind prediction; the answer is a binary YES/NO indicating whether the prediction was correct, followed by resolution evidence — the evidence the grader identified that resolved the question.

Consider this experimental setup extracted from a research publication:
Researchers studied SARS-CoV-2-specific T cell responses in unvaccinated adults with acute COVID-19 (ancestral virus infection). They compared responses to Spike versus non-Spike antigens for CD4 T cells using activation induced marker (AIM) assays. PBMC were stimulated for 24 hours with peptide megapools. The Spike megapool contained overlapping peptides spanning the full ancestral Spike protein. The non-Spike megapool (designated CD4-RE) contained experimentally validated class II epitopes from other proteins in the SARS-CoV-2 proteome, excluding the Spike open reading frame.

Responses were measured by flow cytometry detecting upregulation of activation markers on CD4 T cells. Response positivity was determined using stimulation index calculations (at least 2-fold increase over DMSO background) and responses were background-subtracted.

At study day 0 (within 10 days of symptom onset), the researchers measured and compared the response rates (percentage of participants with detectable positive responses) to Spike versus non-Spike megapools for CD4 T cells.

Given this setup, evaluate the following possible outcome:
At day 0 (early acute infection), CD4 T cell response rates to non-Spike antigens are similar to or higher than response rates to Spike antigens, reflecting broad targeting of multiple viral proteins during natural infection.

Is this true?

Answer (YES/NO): YES